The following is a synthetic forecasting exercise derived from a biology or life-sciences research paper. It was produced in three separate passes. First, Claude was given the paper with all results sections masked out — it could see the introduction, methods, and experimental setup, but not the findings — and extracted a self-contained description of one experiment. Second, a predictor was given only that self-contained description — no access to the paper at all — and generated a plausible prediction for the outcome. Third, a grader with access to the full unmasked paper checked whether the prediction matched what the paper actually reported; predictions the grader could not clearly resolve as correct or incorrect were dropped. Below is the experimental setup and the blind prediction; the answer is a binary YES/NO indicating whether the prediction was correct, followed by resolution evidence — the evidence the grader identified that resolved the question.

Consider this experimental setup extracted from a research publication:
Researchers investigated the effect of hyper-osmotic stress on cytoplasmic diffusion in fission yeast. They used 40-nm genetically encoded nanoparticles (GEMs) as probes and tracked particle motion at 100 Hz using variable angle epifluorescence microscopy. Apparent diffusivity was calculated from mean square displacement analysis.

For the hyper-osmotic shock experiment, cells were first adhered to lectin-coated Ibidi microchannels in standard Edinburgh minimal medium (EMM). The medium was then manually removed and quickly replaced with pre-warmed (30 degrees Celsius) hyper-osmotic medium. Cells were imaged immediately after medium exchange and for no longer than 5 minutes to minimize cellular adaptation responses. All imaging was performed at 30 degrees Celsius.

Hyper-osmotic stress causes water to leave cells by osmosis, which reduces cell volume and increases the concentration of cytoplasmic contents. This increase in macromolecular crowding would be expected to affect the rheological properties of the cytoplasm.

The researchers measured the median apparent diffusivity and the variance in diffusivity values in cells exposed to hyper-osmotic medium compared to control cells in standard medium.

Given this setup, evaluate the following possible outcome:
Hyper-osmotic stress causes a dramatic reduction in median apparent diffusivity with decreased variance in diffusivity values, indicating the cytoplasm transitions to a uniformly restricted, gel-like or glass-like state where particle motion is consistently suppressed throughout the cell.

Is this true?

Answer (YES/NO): NO